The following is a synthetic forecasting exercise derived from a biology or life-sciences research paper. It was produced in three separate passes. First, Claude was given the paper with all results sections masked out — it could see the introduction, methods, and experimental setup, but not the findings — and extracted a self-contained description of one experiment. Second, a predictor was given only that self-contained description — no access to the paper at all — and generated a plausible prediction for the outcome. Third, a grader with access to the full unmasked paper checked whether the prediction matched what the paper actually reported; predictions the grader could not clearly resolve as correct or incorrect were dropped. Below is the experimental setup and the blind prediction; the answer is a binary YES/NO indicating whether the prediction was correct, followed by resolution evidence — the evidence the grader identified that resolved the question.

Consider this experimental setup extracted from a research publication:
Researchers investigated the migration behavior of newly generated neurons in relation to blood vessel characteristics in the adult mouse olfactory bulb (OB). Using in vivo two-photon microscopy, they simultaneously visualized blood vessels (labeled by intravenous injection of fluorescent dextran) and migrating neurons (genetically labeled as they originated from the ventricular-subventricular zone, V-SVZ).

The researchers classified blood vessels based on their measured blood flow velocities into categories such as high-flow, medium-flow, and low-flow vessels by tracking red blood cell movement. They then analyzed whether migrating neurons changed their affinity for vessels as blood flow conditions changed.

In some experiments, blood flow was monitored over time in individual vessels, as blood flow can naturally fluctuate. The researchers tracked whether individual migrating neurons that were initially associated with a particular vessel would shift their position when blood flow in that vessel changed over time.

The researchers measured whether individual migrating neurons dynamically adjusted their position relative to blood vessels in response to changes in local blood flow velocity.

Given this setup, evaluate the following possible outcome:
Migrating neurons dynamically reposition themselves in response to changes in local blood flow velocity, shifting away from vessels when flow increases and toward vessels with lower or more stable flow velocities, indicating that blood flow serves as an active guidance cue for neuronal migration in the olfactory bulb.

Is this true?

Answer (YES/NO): NO